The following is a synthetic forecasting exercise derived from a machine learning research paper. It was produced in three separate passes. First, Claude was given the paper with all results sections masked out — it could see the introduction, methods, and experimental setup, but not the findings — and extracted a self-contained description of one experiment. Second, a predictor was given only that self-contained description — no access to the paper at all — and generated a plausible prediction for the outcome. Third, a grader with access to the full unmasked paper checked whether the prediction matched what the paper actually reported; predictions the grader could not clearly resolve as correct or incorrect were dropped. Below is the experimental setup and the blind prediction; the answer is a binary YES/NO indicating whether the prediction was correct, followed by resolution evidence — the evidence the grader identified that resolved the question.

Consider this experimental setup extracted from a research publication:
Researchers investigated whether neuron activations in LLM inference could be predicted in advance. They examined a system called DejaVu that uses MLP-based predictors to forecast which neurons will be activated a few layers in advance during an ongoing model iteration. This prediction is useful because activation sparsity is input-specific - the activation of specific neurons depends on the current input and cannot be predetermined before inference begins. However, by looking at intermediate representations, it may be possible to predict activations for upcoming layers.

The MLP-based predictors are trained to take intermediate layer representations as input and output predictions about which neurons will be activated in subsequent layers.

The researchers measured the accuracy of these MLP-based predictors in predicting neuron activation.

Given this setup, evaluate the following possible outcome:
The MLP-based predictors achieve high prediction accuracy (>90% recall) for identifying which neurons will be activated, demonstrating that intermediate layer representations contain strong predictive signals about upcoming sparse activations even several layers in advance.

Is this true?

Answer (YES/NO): YES